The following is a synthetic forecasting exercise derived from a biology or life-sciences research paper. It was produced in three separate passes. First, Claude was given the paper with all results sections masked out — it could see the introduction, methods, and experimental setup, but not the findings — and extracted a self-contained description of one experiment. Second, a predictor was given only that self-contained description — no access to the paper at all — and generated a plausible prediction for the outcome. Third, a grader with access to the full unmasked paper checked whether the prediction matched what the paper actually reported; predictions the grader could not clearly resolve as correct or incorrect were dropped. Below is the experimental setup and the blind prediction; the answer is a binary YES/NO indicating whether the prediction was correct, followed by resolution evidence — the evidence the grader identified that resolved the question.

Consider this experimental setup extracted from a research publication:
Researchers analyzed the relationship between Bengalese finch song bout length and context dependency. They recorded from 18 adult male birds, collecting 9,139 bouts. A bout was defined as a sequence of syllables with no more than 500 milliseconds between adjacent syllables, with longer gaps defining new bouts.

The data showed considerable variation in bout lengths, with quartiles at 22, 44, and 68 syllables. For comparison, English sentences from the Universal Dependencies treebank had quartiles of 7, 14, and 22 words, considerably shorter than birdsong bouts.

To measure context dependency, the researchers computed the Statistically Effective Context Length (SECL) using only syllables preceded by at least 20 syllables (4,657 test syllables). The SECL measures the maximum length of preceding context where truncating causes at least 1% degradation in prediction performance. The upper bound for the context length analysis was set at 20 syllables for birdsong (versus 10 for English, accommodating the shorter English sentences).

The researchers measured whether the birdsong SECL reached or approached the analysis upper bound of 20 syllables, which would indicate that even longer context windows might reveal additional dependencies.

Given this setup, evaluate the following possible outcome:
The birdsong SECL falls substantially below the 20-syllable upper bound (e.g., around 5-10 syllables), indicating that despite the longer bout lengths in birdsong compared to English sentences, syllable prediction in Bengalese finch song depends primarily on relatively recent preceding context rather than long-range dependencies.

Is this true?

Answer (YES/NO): YES